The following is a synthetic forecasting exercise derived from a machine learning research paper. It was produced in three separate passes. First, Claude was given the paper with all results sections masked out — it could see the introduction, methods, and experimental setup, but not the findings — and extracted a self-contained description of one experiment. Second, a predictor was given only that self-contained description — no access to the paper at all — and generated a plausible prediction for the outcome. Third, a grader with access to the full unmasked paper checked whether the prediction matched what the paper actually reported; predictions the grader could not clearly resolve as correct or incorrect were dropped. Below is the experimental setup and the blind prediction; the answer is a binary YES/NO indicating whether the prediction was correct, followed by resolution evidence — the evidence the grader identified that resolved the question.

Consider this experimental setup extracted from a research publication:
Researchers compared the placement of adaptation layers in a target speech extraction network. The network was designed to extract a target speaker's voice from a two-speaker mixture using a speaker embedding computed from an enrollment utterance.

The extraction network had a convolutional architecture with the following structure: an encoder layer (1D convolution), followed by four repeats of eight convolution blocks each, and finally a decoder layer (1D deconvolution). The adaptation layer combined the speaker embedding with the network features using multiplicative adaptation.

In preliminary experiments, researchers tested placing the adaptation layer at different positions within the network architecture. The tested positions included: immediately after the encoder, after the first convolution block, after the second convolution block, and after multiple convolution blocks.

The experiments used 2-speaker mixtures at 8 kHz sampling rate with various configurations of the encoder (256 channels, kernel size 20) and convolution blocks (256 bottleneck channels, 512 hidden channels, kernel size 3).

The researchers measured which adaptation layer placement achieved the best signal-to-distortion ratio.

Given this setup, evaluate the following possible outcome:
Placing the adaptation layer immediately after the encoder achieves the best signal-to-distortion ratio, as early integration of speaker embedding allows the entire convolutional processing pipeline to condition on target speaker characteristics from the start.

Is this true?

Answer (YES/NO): NO